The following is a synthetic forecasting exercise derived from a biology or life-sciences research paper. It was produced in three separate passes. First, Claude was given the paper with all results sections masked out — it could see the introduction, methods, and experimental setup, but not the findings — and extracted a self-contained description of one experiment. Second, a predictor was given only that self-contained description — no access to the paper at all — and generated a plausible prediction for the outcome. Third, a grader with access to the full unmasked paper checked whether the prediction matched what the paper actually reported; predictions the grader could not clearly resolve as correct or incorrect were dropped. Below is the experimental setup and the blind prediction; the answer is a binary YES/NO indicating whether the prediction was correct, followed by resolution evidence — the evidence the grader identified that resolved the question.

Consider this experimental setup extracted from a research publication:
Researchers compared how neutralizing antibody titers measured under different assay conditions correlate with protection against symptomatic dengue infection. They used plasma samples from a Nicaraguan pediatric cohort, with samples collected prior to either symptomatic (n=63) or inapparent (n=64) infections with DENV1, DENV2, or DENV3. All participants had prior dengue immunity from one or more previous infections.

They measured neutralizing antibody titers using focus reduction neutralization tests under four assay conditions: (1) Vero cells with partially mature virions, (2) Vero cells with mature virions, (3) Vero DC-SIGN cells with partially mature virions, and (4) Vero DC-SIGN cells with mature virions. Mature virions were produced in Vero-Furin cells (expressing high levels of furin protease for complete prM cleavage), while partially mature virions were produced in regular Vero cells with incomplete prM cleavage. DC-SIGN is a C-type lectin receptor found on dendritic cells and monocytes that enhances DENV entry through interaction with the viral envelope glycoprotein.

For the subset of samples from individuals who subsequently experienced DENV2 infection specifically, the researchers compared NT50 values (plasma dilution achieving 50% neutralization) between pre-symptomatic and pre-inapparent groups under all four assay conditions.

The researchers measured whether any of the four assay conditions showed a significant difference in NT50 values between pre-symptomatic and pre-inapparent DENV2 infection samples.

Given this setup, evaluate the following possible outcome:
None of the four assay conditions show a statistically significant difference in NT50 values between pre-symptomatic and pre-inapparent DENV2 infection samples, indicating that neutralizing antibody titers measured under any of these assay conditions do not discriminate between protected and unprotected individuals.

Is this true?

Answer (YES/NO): NO